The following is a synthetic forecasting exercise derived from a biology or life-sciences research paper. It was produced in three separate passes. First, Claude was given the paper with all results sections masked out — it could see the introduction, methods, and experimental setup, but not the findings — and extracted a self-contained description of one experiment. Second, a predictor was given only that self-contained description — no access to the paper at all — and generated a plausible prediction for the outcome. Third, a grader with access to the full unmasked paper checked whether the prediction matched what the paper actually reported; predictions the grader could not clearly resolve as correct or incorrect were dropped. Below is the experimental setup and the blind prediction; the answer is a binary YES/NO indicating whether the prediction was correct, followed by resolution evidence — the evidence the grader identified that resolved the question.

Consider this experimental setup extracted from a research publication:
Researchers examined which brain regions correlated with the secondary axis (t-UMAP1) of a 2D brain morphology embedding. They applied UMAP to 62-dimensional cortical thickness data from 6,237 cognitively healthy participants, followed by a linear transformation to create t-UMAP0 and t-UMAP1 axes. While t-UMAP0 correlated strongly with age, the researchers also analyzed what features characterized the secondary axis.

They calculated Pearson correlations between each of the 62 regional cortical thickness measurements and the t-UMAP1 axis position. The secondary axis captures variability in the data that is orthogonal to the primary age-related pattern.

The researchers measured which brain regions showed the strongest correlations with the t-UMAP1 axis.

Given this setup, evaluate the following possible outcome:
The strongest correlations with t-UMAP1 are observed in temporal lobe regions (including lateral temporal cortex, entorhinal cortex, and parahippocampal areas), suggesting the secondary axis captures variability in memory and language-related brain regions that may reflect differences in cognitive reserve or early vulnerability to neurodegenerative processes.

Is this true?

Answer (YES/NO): NO